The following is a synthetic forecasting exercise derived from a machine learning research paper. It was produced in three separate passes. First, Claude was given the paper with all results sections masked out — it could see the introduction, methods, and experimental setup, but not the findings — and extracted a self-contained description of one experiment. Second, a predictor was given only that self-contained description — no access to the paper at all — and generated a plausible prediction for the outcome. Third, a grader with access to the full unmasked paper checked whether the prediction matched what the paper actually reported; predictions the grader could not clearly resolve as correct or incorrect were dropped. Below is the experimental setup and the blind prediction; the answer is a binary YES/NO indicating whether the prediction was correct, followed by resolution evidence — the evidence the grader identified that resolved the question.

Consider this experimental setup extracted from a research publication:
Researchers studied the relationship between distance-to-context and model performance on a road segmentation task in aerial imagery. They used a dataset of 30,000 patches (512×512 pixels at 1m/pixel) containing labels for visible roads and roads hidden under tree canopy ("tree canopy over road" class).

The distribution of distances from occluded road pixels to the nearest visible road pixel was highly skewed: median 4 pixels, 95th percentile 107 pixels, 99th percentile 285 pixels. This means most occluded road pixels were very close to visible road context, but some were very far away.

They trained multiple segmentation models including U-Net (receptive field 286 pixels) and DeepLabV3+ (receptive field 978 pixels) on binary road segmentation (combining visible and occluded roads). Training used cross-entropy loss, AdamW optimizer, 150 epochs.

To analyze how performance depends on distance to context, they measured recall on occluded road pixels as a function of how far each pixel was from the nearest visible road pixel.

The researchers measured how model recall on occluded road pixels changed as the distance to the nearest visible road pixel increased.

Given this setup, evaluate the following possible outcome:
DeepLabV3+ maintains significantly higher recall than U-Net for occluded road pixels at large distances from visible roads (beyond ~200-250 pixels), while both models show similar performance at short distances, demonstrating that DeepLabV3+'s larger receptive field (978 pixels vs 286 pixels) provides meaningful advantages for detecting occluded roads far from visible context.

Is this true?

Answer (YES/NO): NO